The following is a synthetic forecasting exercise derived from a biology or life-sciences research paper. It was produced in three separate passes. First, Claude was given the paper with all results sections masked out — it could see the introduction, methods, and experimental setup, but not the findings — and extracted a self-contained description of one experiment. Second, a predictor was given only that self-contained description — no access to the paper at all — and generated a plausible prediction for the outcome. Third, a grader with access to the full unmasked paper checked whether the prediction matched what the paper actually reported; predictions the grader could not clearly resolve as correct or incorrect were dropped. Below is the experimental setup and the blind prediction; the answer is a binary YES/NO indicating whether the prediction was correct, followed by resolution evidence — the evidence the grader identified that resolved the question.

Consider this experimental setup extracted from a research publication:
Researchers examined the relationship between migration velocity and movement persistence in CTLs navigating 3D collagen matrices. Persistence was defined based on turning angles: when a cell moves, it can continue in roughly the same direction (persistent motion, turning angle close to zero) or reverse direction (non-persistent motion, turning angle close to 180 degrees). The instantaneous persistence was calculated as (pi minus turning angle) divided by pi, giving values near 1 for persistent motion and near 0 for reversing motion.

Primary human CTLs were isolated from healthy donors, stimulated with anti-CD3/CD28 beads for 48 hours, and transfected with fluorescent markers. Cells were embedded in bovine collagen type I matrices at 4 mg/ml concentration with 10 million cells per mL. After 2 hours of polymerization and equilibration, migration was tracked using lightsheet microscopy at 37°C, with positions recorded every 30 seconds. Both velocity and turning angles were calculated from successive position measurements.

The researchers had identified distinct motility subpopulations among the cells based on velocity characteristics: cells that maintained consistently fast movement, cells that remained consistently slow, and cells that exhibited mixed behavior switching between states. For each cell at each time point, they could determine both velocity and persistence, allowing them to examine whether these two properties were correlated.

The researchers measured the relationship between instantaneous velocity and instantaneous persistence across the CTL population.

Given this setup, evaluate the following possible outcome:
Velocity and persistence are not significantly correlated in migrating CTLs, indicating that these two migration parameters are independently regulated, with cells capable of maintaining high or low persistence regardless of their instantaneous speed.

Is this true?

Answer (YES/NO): NO